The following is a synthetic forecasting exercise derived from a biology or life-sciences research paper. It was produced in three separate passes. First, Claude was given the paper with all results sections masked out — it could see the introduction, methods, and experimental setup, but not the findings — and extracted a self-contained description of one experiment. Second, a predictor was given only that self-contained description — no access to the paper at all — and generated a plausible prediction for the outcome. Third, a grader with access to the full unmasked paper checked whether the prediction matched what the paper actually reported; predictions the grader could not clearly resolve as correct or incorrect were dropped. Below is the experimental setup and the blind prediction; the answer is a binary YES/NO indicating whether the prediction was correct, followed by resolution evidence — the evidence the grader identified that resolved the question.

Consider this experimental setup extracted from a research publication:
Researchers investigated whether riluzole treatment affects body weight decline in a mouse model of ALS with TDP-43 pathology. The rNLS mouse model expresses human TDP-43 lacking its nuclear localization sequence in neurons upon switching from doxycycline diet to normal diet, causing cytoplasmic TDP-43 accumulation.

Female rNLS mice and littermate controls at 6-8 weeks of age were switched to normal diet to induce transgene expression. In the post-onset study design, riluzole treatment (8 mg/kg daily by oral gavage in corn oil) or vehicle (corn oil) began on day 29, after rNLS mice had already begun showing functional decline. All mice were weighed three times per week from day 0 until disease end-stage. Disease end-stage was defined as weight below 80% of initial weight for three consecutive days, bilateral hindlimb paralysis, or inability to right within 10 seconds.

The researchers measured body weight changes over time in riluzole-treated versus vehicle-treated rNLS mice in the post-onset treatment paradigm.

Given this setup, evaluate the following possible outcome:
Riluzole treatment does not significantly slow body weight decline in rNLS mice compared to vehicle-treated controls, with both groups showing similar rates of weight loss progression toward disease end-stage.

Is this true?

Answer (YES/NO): YES